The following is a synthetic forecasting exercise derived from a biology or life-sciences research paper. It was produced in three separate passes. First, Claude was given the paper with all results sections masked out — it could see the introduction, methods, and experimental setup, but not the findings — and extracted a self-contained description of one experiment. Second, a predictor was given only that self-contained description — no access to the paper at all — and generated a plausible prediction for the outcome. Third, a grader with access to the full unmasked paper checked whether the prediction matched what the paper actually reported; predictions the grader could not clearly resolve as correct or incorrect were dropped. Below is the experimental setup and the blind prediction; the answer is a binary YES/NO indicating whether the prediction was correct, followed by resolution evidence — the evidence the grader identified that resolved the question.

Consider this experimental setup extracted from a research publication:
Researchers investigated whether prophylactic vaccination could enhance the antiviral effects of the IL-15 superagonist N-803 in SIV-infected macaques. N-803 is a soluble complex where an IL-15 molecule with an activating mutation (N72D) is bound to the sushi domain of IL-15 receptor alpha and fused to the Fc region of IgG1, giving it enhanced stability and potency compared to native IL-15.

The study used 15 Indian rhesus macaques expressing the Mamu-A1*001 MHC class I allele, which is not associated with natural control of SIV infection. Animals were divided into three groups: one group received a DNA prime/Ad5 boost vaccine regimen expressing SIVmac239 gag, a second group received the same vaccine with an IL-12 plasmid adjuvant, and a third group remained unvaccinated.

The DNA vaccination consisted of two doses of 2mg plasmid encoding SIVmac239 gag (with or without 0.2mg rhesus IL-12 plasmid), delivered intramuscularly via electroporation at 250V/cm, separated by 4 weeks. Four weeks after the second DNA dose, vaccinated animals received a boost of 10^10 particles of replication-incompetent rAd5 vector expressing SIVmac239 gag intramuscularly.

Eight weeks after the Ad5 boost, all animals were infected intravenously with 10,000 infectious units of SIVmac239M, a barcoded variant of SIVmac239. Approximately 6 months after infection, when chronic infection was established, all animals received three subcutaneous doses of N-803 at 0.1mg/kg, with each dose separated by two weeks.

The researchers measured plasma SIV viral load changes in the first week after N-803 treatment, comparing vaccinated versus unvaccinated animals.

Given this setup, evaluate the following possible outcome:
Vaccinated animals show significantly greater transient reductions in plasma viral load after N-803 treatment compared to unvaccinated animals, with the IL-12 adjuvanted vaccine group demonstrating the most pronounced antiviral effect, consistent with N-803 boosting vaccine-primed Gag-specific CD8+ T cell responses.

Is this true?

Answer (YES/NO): NO